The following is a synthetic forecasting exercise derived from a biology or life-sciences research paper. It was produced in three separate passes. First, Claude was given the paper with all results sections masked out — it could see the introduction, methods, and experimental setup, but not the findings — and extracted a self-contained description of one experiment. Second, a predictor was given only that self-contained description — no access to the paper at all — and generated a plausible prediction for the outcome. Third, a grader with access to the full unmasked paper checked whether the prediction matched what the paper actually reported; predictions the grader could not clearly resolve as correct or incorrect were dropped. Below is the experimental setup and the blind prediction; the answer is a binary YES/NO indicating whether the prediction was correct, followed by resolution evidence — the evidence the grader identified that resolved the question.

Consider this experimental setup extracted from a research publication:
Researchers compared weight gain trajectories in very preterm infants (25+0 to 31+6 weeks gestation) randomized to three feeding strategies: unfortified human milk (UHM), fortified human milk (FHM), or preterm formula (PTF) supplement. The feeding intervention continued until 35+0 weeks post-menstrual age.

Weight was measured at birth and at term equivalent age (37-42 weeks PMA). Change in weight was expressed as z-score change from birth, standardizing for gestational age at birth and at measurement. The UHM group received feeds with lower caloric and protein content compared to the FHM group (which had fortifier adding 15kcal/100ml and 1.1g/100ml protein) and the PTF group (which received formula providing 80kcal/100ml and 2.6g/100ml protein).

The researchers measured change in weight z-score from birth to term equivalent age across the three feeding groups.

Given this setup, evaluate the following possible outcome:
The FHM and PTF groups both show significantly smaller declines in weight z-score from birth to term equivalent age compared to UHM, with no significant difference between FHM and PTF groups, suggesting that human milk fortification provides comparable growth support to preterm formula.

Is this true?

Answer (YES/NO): NO